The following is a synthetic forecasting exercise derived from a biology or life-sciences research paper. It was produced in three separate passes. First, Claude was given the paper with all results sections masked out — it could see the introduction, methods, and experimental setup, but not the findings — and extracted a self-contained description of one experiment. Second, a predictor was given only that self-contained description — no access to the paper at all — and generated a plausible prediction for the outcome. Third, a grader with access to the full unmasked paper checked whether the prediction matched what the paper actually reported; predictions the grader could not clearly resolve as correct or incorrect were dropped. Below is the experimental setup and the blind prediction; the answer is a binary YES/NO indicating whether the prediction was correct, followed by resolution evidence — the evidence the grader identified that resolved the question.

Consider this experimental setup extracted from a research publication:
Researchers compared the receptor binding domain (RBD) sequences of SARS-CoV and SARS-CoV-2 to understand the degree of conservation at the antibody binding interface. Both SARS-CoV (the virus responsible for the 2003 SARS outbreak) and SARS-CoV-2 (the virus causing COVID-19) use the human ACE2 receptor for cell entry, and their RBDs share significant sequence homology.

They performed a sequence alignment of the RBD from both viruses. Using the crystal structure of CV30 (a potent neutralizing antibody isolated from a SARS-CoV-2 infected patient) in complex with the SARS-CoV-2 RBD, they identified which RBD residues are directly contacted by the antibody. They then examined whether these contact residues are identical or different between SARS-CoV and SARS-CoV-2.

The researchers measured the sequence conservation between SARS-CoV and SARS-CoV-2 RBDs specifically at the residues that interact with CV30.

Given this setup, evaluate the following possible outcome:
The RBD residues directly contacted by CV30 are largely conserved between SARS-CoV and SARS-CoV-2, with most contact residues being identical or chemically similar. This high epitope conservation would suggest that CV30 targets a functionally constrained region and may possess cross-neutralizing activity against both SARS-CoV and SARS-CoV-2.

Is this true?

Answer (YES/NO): NO